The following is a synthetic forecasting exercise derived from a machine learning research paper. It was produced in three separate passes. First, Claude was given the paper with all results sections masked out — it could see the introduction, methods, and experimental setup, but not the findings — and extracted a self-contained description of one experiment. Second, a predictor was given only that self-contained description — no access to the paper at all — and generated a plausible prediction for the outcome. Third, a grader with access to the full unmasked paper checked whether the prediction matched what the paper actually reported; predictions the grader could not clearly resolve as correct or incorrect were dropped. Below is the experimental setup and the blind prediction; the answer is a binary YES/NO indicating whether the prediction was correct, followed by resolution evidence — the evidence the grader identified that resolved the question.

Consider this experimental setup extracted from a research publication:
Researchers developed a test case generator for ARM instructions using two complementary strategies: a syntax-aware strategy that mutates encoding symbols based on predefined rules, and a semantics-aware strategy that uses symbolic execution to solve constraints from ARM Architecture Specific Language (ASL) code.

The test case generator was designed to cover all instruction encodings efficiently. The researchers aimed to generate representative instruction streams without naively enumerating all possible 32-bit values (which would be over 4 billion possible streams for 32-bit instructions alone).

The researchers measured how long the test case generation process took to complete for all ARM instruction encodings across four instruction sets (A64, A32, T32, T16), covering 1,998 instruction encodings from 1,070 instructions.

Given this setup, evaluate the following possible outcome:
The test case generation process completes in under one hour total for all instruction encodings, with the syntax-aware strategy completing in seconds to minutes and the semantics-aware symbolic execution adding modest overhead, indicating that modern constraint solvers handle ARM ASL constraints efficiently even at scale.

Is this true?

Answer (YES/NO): YES